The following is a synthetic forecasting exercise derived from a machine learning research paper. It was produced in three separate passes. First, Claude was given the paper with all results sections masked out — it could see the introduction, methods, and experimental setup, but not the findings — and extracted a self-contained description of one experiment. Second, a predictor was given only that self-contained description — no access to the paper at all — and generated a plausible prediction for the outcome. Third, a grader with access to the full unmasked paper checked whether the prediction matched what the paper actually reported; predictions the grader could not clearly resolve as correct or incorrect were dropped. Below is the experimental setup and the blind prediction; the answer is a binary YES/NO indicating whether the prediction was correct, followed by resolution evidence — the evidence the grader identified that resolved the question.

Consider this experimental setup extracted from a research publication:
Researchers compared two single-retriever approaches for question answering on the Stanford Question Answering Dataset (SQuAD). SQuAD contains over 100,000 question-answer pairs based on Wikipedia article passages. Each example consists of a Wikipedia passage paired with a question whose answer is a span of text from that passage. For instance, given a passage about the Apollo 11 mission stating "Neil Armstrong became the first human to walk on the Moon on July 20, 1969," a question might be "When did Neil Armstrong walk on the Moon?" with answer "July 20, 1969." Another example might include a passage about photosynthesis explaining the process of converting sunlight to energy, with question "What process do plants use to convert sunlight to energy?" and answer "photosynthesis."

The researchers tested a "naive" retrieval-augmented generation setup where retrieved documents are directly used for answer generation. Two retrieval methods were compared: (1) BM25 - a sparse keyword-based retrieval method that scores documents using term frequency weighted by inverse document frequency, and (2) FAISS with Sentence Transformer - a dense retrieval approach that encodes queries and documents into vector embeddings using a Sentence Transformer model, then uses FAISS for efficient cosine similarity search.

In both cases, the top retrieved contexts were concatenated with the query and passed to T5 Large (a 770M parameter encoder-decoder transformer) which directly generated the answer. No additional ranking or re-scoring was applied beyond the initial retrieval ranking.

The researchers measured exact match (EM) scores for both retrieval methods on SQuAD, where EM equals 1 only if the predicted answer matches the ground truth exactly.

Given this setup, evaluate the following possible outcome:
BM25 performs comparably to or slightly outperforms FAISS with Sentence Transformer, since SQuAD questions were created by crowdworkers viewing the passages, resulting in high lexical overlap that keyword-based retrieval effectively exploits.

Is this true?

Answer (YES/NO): NO